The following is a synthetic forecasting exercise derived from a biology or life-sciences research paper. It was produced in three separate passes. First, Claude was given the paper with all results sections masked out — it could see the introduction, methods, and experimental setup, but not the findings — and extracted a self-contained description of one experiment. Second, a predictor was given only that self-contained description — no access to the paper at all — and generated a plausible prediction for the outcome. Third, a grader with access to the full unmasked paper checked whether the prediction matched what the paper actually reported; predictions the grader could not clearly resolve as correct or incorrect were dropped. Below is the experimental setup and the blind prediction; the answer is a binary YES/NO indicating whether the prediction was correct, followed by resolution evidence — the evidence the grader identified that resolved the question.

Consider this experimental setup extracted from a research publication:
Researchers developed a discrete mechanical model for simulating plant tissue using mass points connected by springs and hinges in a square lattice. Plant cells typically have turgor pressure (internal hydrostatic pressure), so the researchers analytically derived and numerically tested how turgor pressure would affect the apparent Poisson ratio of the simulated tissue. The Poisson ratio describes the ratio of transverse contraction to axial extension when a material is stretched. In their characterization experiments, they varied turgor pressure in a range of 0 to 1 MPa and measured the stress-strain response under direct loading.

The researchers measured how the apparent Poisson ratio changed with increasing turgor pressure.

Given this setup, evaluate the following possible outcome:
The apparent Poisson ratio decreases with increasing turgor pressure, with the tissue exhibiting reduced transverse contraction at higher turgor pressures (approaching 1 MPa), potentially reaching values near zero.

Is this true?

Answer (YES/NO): NO